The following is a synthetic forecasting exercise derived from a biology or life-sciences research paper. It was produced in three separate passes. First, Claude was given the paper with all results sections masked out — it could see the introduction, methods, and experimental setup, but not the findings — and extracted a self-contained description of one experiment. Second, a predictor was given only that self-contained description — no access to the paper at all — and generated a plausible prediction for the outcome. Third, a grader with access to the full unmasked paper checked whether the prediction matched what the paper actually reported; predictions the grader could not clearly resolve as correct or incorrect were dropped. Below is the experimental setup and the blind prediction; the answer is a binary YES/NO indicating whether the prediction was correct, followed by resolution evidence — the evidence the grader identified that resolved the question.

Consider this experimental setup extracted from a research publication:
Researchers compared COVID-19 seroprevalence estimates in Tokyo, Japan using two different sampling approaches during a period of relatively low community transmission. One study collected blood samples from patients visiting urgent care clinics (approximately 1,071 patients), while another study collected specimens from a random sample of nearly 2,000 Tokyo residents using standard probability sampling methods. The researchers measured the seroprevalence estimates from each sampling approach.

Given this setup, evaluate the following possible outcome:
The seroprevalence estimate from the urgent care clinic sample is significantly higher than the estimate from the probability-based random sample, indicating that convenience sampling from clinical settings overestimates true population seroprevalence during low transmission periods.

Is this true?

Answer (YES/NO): YES